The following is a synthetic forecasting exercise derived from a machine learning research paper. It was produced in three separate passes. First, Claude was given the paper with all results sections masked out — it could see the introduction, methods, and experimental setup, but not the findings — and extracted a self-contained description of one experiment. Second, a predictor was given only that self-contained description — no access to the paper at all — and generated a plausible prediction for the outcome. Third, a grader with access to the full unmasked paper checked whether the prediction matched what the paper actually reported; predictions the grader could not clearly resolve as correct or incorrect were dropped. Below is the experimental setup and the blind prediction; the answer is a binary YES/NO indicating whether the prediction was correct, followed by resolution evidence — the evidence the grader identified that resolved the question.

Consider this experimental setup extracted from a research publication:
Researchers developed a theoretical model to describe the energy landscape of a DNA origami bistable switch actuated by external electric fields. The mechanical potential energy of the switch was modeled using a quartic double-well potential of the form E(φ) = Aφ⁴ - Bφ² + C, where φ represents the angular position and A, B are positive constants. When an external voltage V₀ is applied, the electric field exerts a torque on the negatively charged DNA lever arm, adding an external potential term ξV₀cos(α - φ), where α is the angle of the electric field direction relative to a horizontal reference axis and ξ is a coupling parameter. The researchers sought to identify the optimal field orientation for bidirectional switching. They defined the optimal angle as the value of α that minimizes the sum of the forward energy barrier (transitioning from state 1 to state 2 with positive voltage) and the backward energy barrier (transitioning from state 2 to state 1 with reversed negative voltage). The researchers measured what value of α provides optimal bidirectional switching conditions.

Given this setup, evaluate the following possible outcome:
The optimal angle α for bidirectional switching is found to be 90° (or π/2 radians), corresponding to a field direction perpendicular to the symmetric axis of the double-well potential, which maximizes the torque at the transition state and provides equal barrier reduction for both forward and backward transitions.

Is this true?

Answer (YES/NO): YES